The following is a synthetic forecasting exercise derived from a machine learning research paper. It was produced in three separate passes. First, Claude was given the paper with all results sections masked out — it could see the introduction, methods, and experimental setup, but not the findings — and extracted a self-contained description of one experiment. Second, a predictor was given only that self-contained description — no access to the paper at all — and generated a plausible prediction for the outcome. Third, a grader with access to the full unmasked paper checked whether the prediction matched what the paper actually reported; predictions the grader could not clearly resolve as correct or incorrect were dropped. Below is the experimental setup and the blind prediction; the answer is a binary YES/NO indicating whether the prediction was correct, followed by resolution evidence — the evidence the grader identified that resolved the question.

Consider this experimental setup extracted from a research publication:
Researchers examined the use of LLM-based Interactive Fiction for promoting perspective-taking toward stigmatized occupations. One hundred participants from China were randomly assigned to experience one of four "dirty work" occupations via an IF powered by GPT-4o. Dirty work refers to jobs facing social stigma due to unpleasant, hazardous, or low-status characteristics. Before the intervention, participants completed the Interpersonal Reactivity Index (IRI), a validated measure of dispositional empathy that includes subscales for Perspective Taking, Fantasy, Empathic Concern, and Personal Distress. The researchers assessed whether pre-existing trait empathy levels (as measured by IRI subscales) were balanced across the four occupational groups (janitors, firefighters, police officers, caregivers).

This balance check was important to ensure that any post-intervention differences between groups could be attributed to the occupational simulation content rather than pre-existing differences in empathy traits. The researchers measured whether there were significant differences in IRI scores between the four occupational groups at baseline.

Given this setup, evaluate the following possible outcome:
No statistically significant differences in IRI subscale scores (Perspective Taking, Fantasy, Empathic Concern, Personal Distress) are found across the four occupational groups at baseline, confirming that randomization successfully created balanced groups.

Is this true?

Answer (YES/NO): YES